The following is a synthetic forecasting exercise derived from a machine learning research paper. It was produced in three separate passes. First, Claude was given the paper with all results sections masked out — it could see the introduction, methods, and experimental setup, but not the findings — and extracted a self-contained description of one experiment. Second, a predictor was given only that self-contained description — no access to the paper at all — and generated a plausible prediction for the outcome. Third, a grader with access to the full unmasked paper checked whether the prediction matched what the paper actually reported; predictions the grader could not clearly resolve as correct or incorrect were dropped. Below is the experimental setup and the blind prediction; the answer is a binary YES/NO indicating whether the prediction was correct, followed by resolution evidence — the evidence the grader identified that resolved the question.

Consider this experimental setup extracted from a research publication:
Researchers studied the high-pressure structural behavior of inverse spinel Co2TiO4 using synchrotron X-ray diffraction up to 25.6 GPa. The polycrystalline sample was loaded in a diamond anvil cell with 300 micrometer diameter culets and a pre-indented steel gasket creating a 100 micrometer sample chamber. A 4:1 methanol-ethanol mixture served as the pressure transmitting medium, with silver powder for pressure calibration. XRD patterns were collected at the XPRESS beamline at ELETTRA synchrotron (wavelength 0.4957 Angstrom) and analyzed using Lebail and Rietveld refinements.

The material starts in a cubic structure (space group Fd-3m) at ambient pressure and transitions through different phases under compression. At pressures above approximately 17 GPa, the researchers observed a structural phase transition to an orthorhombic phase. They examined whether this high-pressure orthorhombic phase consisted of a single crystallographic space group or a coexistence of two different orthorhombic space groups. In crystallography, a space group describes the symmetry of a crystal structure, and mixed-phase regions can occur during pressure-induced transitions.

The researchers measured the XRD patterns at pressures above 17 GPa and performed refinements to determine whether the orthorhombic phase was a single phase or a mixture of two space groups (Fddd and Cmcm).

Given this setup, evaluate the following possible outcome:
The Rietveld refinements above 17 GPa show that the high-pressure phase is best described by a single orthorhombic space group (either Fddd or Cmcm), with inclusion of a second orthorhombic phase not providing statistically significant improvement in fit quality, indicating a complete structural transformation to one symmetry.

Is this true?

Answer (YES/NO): NO